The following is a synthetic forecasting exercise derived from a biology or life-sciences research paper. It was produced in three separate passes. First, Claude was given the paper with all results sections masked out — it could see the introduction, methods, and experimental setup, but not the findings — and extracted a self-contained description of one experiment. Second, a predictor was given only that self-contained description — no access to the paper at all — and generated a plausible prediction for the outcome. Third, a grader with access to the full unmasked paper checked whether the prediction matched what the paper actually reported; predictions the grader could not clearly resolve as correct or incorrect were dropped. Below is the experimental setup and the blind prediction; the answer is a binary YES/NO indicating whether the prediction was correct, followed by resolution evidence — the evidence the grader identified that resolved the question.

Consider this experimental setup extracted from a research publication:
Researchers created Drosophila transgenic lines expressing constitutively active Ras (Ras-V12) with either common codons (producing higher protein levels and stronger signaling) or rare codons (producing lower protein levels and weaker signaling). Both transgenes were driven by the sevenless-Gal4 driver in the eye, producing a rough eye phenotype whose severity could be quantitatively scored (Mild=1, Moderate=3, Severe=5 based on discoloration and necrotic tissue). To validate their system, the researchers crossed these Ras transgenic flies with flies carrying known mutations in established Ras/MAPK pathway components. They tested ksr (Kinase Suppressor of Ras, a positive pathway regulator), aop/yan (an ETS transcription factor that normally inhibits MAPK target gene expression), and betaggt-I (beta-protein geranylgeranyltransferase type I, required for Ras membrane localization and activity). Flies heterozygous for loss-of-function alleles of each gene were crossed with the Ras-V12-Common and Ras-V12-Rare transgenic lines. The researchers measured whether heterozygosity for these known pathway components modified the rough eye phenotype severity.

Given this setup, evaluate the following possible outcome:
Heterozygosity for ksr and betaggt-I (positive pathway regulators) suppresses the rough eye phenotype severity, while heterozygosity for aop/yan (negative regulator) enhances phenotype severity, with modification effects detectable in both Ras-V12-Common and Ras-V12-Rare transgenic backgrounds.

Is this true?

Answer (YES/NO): NO